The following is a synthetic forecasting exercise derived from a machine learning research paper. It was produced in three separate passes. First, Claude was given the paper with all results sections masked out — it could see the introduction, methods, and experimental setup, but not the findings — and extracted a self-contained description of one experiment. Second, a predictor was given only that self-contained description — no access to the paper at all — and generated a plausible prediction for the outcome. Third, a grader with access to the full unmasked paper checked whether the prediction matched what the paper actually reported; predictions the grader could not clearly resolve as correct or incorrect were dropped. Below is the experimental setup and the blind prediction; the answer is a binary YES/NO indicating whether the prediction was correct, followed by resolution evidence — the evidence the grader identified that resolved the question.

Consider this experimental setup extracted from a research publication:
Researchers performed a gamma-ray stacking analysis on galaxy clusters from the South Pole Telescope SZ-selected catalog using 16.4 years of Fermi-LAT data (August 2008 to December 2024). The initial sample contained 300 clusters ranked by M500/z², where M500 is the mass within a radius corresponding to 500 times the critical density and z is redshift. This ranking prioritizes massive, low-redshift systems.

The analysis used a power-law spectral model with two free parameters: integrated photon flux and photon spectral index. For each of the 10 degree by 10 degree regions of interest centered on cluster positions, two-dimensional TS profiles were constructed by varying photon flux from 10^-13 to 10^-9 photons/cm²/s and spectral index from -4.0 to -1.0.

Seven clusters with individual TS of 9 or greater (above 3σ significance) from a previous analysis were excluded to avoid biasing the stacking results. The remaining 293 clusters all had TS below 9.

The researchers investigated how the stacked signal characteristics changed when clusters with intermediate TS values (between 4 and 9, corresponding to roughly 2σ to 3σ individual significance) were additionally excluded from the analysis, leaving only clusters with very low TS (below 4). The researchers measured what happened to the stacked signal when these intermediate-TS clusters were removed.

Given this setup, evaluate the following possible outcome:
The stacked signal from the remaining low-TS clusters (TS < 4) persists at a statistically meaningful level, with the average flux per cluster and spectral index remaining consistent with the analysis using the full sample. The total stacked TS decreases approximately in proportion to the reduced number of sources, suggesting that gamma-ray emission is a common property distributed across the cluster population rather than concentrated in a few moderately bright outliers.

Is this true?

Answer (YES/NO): NO